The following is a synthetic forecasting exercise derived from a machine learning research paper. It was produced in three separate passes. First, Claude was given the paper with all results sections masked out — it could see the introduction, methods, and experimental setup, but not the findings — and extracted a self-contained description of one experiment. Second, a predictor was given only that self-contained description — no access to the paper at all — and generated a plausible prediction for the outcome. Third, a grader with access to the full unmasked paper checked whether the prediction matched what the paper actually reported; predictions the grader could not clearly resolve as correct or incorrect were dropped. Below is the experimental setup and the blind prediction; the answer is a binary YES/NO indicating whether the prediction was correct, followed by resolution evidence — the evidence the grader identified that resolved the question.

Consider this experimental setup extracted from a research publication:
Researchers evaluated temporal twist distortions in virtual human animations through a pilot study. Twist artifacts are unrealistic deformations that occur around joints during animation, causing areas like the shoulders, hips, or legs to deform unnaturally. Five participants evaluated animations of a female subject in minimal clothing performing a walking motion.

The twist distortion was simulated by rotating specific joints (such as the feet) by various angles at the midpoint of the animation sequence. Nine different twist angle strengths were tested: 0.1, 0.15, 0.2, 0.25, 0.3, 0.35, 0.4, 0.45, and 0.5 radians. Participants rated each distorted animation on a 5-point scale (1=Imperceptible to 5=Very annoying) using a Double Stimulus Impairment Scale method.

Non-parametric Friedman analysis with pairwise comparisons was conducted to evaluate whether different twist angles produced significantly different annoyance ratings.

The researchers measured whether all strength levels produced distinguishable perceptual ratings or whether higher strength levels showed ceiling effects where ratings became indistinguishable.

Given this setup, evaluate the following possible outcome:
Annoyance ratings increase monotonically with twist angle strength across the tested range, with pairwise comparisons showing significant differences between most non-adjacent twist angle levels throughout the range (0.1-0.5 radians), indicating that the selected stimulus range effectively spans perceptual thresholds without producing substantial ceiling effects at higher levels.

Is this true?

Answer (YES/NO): NO